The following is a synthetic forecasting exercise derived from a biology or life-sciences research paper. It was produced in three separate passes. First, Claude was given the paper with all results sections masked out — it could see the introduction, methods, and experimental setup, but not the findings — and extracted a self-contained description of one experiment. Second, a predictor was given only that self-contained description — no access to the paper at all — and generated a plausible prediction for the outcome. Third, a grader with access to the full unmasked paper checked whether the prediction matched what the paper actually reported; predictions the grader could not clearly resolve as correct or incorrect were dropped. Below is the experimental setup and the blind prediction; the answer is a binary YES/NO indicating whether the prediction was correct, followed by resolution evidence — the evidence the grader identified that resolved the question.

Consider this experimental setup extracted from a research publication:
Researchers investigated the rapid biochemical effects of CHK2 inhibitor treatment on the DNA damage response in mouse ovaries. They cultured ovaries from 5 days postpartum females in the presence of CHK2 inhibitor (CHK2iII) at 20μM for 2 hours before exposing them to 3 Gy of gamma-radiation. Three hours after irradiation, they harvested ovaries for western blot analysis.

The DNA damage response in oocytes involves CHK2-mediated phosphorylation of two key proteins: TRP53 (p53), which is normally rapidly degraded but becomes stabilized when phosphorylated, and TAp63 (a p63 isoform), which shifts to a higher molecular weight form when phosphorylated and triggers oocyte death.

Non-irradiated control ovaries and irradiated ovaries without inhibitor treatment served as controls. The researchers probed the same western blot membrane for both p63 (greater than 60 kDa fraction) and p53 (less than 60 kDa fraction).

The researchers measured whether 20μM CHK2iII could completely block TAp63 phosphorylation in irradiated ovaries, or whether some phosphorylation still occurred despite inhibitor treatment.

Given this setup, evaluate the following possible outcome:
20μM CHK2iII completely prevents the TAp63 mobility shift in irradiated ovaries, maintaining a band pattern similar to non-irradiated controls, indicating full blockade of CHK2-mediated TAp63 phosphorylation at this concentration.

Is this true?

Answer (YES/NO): YES